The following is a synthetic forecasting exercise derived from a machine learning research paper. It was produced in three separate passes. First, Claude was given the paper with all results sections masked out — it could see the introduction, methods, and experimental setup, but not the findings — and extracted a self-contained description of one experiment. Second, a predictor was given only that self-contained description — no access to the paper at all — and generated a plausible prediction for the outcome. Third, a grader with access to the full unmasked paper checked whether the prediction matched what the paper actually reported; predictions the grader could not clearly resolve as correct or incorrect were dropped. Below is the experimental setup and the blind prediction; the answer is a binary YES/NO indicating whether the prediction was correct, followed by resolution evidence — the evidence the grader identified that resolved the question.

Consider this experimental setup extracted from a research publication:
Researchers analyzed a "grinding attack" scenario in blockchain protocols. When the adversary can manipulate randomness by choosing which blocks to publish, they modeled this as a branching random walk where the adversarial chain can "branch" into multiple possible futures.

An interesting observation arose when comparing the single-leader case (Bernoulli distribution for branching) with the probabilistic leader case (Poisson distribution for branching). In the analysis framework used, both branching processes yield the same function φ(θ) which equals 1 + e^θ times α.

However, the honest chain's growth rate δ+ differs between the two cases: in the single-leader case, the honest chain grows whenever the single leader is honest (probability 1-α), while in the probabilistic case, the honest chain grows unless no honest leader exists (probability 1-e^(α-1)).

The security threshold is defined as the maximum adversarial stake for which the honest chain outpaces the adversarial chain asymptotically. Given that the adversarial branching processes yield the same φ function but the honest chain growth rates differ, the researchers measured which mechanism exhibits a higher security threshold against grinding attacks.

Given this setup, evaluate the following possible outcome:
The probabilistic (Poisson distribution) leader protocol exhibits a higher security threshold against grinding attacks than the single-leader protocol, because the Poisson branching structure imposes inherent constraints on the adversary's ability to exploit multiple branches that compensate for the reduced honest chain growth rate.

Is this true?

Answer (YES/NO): NO